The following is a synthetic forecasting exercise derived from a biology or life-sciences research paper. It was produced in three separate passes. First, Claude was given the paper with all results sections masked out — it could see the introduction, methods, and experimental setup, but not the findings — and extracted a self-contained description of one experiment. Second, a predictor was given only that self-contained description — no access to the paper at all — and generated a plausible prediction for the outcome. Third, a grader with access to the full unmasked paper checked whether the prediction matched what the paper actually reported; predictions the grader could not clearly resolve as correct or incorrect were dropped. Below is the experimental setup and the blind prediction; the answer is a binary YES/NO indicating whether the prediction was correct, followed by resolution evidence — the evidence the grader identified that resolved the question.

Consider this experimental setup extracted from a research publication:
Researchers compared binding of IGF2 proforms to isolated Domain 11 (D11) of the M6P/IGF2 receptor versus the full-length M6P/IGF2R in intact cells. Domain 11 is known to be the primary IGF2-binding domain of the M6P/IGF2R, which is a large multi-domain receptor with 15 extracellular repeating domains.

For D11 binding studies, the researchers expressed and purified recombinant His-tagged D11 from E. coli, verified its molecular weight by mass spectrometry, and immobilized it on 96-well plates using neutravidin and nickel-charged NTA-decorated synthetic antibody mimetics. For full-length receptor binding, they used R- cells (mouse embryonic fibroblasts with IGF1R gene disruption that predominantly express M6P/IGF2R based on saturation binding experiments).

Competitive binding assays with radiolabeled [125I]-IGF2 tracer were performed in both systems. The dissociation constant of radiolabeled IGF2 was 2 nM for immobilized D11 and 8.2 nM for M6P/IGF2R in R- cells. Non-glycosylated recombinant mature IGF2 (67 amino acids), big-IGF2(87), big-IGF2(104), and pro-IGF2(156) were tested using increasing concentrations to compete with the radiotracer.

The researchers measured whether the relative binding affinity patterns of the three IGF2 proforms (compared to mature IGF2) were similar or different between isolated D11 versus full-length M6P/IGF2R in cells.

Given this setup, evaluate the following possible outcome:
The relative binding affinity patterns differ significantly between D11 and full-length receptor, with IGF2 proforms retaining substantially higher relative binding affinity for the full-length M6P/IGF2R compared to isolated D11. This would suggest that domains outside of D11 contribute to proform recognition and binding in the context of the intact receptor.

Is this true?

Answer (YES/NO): NO